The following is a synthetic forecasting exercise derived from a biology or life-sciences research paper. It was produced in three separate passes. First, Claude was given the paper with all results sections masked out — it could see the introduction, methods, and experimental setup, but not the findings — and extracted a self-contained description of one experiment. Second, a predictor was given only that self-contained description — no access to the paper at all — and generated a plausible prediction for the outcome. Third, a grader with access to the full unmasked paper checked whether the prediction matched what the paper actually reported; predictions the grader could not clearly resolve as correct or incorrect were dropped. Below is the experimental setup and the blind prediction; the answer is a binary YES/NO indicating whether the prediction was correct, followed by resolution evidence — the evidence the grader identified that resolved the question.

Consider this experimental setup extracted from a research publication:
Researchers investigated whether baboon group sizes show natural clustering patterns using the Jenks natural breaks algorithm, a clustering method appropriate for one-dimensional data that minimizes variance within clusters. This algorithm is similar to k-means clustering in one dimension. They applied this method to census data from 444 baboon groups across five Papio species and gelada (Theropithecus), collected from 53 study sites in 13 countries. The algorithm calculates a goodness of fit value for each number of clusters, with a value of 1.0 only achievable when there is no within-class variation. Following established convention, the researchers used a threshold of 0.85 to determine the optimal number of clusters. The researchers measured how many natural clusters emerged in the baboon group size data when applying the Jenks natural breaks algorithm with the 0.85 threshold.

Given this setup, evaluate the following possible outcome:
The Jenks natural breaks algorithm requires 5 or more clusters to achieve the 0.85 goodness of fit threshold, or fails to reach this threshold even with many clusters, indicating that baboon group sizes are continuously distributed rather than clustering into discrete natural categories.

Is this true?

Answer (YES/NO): NO